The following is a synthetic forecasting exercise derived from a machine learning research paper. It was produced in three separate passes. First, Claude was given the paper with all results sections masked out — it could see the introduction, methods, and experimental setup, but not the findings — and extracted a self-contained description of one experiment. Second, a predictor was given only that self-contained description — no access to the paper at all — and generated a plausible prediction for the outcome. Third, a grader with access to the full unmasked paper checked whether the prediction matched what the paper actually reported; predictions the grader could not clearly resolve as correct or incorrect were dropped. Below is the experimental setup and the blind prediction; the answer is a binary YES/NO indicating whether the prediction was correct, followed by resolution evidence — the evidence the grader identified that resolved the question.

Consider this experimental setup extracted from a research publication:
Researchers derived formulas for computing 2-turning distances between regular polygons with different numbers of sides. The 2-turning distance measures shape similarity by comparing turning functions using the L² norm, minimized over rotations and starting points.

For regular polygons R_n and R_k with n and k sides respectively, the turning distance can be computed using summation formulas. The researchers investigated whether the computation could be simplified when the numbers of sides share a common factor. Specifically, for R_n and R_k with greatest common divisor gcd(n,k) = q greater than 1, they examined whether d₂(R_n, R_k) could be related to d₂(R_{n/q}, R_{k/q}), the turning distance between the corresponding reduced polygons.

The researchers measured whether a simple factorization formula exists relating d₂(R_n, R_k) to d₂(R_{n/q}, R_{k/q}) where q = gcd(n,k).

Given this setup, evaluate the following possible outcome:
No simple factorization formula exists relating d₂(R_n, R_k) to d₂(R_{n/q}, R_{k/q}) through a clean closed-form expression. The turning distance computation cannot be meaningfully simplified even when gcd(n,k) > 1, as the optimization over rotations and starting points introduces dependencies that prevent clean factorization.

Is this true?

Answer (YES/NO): NO